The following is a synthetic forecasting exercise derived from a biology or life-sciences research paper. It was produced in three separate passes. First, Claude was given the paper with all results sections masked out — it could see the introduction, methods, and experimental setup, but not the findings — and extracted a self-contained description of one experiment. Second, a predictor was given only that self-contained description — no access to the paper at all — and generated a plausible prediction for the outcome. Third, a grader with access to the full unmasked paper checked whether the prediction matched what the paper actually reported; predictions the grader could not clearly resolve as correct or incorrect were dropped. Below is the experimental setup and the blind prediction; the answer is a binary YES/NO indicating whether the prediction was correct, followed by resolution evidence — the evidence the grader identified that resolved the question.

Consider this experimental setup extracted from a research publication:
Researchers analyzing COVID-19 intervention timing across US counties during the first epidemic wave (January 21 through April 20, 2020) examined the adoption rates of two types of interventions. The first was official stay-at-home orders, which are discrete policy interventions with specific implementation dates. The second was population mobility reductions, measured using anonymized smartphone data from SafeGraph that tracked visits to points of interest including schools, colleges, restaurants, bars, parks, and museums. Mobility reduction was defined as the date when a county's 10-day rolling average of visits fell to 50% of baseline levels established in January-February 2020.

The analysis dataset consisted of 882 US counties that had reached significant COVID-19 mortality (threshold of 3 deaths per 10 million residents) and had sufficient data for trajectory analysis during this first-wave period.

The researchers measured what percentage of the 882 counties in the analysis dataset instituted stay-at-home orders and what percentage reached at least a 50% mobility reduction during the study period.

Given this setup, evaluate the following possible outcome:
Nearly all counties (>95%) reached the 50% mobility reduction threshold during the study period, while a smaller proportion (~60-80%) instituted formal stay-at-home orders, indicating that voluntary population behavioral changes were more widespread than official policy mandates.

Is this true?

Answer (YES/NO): NO